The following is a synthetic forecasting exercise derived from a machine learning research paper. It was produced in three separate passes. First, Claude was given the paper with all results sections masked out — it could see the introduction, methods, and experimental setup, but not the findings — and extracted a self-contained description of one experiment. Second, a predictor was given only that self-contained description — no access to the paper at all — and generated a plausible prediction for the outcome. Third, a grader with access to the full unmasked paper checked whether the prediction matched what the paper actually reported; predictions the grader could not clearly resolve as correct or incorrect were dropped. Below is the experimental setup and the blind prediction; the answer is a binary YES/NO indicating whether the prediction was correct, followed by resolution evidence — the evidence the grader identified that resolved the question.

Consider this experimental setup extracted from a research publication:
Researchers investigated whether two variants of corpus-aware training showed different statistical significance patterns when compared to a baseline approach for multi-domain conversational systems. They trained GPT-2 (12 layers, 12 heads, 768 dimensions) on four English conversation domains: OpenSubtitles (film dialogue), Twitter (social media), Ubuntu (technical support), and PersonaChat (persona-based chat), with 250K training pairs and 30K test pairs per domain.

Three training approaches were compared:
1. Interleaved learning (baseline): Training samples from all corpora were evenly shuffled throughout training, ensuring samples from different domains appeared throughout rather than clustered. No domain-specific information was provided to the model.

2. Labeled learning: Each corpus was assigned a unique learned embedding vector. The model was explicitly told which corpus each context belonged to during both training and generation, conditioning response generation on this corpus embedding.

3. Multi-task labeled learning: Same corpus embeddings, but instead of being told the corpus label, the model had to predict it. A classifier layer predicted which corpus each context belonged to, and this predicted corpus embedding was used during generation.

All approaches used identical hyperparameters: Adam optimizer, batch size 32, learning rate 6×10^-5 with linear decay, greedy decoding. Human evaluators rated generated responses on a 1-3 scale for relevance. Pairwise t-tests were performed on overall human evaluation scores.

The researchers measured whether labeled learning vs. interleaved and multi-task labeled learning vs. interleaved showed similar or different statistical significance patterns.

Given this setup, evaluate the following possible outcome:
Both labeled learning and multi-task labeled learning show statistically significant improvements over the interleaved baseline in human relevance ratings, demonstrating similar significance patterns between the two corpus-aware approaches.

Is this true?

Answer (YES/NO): NO